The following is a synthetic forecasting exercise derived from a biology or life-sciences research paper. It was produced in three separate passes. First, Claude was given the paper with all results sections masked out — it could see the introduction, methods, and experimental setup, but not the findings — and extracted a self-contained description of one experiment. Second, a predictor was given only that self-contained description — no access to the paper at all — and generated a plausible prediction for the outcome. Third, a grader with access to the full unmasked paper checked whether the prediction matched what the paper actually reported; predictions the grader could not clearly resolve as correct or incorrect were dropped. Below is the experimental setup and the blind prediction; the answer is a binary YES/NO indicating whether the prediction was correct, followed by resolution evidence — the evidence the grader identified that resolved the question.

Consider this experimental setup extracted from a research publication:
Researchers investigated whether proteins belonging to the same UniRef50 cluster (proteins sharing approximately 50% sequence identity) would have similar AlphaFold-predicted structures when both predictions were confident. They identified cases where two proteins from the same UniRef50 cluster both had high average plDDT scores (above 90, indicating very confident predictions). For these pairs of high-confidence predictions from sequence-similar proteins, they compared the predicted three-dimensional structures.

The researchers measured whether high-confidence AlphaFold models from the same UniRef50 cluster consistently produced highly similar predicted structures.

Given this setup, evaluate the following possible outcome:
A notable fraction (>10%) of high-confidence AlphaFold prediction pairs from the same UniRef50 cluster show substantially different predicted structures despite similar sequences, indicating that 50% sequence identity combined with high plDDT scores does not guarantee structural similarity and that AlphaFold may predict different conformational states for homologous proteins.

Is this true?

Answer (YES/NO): NO